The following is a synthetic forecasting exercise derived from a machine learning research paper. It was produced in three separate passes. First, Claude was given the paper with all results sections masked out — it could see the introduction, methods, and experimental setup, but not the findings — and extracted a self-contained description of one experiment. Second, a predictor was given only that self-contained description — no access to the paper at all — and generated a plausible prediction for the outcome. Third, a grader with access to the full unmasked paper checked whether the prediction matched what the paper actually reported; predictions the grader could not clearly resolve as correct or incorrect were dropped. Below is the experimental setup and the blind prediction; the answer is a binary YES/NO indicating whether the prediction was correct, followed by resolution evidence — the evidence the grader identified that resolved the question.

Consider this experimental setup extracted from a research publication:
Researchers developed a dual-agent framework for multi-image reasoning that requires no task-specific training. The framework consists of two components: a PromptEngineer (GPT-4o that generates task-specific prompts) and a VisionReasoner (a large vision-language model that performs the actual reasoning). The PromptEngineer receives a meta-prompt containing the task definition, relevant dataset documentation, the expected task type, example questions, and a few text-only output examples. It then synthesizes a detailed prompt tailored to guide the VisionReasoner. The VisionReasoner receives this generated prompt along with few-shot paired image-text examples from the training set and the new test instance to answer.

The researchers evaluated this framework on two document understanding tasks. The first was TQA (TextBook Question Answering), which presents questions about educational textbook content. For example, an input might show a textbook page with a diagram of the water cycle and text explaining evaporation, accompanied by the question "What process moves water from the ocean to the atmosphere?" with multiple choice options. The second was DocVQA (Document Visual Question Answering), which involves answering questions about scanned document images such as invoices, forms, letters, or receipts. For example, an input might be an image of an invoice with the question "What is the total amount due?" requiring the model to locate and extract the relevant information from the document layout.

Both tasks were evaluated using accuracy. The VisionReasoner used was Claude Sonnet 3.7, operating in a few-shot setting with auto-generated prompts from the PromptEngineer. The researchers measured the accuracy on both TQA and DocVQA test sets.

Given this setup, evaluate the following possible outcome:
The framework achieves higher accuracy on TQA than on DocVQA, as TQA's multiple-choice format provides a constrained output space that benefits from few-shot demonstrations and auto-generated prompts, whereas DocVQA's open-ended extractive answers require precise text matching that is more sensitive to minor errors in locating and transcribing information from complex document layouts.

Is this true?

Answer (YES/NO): YES